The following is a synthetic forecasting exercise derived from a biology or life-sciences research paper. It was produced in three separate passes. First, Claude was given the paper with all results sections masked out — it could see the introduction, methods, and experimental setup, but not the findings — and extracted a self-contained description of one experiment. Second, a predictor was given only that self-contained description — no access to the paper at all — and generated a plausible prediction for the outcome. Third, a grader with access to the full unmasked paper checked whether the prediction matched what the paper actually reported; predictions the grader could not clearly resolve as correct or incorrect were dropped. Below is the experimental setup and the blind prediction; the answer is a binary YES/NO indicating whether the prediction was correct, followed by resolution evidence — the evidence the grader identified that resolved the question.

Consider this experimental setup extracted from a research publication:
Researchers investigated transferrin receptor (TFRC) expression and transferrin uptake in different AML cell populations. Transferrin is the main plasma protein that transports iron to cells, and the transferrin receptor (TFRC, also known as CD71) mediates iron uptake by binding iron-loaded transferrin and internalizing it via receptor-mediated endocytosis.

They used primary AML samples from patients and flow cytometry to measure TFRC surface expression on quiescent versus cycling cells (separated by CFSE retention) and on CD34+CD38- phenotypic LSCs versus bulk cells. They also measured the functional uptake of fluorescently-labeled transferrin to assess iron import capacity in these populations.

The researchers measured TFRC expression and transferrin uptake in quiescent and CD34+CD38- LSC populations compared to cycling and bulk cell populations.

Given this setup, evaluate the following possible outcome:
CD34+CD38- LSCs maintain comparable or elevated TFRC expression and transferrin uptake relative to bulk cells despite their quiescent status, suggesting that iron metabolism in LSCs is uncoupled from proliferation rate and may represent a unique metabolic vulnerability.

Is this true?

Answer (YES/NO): NO